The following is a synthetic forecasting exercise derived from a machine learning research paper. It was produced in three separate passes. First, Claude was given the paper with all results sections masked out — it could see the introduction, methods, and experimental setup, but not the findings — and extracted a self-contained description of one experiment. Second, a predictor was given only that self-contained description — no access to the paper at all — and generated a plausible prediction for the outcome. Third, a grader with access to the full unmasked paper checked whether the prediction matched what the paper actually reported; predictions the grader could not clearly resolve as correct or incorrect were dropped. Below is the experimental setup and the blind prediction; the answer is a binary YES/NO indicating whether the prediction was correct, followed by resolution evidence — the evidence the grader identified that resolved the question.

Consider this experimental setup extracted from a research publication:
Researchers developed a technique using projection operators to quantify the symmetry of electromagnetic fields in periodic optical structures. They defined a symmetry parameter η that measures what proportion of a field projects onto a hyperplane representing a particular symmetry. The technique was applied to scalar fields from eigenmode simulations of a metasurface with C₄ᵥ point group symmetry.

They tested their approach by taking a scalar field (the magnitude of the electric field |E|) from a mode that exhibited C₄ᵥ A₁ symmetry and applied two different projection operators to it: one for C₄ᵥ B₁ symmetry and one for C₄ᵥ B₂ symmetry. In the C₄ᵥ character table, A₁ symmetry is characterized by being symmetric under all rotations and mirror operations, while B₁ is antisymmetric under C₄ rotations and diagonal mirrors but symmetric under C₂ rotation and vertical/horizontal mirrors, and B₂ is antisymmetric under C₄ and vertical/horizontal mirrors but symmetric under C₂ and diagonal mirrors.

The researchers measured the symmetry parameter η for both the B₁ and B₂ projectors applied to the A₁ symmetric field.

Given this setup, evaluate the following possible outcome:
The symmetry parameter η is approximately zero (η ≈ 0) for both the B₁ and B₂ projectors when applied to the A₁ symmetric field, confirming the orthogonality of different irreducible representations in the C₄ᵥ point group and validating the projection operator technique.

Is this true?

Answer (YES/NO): YES